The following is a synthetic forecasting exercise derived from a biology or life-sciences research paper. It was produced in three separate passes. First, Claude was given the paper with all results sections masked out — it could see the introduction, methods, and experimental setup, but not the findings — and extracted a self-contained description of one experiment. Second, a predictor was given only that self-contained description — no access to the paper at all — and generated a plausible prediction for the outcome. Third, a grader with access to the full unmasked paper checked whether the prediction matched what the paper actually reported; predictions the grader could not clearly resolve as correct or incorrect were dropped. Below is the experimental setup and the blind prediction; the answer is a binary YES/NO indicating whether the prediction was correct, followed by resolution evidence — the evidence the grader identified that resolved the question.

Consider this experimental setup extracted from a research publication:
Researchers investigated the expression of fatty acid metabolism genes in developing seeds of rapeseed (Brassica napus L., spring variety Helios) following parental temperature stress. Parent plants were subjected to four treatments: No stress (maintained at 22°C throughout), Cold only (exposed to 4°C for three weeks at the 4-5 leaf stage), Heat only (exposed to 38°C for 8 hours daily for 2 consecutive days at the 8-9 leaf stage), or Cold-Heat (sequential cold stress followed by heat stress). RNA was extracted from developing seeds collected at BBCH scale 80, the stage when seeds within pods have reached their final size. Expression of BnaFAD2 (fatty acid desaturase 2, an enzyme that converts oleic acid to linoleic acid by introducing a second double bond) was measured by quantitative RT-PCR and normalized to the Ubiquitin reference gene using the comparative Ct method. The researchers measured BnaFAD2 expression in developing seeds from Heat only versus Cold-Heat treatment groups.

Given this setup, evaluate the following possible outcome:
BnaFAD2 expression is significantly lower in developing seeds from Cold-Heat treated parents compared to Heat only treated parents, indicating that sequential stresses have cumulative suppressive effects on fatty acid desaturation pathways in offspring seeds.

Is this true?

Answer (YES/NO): NO